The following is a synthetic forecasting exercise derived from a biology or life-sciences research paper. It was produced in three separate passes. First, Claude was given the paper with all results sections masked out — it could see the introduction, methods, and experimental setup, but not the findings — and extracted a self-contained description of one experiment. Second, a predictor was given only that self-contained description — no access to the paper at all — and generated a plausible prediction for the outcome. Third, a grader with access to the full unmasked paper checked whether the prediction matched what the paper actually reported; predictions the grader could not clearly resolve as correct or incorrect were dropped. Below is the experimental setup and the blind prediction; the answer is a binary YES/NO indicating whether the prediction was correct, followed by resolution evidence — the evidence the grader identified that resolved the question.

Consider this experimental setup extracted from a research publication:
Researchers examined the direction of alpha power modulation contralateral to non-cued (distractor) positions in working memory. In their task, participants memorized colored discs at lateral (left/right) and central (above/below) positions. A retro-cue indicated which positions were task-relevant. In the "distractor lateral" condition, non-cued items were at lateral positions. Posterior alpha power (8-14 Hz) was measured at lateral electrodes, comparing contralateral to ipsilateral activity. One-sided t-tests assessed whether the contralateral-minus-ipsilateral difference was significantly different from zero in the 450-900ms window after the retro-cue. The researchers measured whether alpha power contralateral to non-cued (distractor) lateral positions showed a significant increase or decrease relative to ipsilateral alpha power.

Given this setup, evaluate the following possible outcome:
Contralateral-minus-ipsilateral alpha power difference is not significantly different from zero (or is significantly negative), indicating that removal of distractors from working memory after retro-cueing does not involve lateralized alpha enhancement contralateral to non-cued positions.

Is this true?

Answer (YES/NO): NO